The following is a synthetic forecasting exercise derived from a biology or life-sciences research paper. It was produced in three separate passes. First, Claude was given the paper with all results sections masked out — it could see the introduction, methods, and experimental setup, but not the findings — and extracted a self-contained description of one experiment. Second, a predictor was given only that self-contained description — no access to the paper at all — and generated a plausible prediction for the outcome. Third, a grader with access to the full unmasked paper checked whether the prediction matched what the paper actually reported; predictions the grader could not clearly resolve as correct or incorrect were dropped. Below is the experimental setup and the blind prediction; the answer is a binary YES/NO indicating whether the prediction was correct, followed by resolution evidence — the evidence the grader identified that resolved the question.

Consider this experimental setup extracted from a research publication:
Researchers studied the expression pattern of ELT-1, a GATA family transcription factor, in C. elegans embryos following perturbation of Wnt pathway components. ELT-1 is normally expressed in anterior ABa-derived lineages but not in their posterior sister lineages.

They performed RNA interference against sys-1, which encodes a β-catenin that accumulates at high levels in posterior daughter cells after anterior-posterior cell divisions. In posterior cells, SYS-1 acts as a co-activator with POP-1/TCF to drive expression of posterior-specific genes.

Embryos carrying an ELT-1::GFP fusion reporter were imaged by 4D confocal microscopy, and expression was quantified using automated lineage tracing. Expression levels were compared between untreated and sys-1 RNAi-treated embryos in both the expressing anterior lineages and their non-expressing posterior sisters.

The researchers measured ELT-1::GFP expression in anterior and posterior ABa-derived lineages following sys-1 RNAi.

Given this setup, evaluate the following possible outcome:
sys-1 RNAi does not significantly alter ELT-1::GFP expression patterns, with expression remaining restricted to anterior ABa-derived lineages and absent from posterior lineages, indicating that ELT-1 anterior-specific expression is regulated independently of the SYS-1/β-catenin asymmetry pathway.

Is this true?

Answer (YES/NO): YES